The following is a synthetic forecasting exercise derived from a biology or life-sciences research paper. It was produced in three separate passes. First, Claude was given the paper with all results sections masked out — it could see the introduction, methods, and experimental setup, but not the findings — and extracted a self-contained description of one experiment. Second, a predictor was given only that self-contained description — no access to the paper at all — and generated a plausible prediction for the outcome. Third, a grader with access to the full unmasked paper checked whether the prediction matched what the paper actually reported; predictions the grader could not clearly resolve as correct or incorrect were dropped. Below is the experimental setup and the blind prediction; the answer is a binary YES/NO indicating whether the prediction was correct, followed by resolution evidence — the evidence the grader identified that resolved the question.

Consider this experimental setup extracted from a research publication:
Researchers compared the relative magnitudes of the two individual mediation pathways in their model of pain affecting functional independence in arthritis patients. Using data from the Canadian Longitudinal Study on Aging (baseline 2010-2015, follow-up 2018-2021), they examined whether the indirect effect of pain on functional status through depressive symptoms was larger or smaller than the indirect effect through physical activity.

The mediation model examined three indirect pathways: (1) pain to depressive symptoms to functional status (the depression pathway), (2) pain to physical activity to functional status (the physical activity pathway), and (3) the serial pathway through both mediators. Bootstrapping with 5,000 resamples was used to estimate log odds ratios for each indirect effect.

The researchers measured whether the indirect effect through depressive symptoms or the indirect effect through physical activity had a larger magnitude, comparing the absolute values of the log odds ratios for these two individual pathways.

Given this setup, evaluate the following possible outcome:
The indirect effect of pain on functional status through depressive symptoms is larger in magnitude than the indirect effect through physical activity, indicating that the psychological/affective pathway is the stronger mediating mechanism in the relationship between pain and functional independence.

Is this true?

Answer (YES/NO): YES